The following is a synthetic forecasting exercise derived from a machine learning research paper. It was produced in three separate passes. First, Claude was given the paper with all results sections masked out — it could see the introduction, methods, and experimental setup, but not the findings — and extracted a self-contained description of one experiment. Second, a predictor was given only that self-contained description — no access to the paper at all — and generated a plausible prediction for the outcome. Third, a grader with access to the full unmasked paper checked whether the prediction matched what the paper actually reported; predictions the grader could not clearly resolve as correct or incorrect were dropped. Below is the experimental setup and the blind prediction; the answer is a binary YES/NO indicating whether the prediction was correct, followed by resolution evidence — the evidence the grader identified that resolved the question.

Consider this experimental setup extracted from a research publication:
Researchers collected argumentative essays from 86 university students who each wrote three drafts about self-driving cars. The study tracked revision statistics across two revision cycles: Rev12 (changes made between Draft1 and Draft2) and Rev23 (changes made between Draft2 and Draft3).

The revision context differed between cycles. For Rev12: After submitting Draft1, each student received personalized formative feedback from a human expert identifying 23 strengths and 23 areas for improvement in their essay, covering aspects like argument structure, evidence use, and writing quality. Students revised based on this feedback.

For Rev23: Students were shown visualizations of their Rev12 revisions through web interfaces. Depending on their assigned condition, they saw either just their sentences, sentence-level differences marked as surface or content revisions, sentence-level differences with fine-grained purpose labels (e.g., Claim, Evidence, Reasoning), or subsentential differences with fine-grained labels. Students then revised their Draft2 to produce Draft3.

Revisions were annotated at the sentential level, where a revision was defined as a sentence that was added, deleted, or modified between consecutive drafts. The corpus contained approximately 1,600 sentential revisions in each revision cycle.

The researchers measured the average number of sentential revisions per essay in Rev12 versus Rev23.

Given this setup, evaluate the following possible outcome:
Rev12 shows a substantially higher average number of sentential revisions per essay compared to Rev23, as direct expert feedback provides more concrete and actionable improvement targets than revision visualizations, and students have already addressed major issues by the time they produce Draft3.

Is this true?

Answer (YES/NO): NO